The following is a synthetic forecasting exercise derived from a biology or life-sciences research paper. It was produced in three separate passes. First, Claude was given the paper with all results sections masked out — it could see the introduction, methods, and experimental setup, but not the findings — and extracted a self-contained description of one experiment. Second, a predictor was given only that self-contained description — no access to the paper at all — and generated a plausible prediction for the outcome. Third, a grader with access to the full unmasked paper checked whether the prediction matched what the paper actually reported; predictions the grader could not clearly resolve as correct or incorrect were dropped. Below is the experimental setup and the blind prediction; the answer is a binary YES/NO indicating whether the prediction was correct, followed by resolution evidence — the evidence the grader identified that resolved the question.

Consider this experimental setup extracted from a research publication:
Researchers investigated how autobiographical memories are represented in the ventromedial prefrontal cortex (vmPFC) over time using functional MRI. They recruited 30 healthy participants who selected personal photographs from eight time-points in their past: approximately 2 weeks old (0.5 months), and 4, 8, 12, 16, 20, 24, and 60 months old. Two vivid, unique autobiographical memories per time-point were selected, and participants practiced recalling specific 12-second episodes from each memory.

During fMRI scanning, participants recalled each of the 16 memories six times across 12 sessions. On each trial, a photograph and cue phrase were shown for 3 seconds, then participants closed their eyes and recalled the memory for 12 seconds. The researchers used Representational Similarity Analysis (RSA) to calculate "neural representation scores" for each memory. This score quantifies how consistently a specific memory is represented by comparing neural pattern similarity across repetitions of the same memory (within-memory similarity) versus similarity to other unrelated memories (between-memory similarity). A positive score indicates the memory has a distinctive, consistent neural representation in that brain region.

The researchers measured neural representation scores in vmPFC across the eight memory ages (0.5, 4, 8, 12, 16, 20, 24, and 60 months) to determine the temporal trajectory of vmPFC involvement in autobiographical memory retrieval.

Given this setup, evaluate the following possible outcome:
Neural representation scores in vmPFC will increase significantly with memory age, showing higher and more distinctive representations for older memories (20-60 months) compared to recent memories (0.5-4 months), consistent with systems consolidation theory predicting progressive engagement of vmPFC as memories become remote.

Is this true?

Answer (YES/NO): NO